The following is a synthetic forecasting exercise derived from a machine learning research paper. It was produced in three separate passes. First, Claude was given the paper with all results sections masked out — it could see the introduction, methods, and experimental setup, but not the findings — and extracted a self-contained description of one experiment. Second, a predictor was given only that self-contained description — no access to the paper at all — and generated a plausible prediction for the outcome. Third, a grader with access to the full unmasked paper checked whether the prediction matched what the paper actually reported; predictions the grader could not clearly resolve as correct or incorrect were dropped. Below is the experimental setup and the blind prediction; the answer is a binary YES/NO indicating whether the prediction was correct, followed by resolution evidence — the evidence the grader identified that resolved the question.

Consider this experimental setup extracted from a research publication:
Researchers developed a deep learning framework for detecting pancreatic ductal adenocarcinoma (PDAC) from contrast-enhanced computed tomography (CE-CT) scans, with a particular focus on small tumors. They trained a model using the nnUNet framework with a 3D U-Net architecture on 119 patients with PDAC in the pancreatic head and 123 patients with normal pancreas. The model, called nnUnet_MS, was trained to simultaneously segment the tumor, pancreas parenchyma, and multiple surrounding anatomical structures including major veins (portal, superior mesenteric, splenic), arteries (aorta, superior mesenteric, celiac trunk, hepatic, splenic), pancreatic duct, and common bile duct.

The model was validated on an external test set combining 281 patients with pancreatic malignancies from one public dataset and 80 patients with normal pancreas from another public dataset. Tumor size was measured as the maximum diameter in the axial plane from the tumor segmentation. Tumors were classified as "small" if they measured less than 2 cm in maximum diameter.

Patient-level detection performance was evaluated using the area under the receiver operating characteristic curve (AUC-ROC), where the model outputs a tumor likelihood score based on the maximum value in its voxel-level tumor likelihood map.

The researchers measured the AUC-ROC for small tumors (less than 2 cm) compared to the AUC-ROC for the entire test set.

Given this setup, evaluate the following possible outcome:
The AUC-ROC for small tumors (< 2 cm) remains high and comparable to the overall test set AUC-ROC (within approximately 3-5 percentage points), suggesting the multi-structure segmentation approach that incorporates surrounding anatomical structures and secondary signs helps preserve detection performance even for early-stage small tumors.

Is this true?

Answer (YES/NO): YES